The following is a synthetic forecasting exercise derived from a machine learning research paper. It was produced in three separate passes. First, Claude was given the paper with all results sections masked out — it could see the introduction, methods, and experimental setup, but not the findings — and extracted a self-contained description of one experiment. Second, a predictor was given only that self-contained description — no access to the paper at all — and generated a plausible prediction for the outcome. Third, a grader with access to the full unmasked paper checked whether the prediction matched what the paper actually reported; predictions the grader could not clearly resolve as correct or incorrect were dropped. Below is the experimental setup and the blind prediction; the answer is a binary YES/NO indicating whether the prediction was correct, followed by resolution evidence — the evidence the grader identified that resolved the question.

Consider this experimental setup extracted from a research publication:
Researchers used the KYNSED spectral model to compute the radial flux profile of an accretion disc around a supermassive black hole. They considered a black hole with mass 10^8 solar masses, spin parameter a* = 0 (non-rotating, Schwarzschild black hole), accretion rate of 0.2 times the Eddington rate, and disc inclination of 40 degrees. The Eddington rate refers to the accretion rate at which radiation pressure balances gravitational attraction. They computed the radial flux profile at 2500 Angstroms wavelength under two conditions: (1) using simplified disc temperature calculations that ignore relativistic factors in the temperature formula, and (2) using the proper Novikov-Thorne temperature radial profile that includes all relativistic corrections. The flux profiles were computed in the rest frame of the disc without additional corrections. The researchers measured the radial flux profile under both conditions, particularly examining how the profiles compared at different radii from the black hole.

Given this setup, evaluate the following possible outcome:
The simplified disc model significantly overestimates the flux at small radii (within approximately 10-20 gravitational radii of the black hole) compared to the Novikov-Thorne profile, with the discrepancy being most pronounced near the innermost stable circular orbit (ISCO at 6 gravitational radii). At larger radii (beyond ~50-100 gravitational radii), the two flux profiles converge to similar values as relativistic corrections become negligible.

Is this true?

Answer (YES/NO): NO